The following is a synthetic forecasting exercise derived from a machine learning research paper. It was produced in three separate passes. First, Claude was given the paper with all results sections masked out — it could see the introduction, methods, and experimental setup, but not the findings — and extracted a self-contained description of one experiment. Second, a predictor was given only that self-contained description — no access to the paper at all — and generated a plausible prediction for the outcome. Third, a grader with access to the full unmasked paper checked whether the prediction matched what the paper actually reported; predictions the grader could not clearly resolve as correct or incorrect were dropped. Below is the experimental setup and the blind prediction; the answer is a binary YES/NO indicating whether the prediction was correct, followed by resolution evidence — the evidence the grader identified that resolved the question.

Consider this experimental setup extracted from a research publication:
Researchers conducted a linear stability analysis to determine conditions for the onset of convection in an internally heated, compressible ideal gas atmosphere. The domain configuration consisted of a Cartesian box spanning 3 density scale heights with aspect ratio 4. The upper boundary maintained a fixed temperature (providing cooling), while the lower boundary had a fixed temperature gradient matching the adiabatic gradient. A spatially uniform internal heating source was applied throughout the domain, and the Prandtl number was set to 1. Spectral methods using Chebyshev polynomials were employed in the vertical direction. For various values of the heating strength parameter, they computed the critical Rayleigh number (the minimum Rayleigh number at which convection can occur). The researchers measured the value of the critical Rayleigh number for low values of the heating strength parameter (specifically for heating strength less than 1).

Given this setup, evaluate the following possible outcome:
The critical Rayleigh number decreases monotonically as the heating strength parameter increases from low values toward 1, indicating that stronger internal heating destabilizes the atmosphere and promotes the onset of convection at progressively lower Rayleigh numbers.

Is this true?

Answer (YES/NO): NO